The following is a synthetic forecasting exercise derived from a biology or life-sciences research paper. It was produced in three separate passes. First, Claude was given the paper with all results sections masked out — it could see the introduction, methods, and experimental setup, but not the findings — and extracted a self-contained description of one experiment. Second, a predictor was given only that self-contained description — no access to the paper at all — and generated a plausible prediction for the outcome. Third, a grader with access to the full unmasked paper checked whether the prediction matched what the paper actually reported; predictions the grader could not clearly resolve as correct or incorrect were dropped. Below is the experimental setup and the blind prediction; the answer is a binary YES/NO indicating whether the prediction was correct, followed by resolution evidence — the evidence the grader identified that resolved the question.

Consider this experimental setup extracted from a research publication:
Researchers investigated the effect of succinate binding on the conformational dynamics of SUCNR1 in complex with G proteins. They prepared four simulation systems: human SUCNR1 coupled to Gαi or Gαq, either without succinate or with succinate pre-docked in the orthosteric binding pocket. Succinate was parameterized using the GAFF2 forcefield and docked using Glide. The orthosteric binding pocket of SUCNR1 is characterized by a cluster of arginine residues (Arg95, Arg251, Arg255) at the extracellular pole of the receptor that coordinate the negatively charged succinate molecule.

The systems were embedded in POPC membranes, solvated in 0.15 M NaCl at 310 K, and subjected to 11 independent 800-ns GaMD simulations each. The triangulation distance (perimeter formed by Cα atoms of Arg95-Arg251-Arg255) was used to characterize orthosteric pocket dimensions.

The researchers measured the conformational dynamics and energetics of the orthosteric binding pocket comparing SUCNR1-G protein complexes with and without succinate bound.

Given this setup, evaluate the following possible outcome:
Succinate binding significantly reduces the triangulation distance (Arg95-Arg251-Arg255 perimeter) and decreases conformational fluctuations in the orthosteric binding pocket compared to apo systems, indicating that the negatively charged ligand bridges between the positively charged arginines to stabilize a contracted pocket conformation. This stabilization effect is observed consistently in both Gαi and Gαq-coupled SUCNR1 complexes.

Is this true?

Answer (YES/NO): NO